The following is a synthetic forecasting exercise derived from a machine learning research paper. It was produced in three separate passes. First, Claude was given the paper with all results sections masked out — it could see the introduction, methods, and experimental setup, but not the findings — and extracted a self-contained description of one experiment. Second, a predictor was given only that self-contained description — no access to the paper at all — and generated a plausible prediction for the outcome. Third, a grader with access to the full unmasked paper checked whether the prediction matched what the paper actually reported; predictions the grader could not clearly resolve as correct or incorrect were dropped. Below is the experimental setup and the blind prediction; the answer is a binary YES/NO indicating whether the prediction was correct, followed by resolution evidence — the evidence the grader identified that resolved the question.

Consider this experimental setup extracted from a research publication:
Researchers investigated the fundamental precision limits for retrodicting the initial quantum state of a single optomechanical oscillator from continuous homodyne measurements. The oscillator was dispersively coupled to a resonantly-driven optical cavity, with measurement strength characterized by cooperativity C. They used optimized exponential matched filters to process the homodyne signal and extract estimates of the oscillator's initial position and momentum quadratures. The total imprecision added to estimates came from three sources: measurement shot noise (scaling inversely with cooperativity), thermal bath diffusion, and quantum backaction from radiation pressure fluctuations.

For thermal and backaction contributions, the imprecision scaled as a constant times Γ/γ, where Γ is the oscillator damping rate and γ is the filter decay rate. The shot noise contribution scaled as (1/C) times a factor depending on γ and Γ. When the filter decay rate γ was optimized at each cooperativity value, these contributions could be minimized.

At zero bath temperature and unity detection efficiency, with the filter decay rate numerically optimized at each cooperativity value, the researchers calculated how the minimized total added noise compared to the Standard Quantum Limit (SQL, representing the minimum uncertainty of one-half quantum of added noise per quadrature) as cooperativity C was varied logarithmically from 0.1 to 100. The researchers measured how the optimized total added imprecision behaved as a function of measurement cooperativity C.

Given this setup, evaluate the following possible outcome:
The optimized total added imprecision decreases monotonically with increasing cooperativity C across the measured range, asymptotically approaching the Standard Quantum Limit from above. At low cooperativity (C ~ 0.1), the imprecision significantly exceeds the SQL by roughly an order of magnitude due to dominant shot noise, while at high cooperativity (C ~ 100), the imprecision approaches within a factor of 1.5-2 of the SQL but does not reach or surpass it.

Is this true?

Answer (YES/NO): NO